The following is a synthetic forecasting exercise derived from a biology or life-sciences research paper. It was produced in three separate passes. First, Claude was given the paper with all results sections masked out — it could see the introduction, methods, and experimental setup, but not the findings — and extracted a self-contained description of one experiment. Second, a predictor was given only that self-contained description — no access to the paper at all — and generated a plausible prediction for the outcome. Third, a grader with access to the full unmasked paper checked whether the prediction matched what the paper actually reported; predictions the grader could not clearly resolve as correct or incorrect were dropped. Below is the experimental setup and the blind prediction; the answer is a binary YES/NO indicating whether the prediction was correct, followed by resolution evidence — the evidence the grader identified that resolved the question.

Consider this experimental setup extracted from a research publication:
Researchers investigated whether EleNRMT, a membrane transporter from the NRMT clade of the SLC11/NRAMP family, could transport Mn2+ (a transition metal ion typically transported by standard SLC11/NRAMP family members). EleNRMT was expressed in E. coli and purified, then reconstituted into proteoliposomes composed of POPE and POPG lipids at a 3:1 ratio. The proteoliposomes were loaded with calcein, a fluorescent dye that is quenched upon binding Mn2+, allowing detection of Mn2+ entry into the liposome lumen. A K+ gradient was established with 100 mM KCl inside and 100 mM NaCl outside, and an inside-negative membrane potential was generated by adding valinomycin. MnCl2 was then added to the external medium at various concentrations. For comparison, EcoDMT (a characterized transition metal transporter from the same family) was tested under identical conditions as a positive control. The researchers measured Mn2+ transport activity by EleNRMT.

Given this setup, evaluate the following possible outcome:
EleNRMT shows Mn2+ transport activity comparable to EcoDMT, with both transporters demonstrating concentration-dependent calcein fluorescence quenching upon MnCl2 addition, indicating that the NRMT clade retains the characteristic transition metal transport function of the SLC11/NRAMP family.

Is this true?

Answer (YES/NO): YES